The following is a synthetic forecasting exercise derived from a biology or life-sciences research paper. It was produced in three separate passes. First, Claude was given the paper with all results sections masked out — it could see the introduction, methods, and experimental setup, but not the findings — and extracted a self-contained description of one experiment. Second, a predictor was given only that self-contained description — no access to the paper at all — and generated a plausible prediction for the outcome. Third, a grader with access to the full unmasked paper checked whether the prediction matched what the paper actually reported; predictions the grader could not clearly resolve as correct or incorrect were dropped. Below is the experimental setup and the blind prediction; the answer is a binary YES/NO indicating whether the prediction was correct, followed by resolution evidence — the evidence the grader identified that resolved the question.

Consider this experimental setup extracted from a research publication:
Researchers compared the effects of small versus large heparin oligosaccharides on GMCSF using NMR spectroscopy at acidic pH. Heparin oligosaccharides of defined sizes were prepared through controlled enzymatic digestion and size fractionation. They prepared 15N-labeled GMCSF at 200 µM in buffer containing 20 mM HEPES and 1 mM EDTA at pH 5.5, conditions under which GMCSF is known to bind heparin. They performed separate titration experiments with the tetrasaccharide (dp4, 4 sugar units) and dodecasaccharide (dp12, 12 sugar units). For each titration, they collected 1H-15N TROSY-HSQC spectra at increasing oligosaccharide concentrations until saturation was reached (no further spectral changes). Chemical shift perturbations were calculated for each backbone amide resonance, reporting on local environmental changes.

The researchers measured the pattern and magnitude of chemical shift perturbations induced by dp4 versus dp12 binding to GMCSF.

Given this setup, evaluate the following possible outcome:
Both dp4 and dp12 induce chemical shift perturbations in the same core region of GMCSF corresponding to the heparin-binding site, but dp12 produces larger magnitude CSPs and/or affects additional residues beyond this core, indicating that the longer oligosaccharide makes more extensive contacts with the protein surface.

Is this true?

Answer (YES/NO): YES